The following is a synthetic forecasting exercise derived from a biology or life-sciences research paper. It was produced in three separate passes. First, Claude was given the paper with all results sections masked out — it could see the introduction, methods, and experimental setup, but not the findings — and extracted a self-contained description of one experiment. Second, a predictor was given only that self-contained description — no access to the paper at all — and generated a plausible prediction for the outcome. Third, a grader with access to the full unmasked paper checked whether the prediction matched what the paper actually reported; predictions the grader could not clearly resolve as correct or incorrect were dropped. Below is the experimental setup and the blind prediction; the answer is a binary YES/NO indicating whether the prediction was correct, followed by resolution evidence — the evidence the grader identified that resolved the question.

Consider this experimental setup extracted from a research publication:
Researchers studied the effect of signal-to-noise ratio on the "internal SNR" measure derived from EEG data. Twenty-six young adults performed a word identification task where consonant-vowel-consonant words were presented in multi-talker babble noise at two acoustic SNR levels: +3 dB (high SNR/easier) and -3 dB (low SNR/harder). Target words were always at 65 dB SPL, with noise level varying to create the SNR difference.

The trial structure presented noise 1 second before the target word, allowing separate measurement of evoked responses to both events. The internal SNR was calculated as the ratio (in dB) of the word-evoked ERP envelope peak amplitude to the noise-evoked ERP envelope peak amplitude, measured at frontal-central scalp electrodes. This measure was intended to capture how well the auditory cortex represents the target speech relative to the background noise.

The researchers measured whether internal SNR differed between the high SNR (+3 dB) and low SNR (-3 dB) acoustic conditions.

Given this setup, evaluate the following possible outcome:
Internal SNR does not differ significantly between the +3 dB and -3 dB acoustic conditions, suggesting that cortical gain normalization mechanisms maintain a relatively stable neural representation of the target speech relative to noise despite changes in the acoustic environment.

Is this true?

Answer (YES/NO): NO